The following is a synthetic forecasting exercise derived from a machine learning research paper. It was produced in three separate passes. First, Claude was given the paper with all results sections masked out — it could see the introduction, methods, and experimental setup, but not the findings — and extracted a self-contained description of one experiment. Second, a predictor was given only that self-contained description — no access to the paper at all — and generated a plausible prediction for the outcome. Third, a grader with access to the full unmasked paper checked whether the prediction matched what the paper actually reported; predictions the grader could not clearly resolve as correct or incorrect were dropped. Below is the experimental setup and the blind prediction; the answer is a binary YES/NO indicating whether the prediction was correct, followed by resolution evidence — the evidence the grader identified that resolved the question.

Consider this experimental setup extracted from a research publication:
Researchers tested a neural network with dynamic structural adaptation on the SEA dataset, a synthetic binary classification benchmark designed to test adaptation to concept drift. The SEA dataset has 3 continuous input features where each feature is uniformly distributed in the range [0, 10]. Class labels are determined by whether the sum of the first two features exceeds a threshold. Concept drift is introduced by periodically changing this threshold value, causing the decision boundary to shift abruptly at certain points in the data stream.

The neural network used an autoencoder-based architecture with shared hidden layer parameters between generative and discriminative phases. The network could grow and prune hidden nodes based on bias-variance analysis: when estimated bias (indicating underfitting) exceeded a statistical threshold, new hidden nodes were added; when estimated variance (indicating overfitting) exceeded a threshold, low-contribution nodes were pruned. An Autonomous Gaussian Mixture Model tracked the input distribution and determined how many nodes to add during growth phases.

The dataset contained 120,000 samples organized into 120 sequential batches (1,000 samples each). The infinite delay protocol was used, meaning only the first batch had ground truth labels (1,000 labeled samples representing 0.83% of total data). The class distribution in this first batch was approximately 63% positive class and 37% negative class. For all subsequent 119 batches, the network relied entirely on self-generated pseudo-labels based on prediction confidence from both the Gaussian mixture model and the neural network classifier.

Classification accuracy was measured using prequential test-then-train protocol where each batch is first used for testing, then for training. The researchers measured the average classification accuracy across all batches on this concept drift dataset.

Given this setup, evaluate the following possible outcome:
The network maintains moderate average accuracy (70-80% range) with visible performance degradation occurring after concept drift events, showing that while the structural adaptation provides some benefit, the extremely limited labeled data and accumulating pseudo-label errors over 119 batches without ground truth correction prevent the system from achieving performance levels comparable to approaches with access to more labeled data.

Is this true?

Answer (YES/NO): NO